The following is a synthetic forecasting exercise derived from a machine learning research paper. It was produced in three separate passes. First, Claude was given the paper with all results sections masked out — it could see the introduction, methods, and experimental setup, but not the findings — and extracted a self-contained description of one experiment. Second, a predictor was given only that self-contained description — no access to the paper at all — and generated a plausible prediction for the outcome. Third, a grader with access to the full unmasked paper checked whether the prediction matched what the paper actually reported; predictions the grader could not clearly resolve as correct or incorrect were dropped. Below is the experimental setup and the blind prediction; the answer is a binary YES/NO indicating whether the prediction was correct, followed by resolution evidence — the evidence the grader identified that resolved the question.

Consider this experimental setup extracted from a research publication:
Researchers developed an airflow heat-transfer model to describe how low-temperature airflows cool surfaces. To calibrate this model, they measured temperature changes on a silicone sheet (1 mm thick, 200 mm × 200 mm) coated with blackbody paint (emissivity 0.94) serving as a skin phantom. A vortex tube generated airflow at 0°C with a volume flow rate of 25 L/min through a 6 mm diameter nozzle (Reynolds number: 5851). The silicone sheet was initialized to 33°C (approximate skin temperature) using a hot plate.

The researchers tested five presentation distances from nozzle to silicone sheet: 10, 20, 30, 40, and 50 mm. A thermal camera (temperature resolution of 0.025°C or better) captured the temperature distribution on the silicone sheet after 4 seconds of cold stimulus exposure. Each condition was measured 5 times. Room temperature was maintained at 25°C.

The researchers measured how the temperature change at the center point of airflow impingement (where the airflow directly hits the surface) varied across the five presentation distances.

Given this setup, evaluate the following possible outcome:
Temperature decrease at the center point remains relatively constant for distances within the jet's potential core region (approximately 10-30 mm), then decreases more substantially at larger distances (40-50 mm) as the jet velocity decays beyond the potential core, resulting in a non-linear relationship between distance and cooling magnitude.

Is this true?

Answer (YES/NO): NO